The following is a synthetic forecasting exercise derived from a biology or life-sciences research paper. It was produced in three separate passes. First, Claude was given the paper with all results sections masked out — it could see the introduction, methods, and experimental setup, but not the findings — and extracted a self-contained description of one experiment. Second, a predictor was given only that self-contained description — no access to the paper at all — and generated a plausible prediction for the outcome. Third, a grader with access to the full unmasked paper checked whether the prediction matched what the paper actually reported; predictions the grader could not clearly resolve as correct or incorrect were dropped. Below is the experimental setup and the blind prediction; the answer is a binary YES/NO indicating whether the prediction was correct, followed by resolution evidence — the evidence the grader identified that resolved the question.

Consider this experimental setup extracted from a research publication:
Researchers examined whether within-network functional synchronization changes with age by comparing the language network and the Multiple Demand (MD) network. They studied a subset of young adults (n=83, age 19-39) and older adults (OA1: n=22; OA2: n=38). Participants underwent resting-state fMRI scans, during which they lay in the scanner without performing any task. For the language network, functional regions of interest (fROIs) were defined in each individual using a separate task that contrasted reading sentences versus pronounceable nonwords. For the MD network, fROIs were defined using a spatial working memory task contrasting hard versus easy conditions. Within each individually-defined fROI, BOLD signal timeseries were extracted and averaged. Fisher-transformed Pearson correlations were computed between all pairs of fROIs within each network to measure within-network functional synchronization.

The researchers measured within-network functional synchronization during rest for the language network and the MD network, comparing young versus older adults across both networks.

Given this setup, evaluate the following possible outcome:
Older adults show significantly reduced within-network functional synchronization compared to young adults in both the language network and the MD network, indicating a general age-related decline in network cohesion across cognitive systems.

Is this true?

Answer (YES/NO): NO